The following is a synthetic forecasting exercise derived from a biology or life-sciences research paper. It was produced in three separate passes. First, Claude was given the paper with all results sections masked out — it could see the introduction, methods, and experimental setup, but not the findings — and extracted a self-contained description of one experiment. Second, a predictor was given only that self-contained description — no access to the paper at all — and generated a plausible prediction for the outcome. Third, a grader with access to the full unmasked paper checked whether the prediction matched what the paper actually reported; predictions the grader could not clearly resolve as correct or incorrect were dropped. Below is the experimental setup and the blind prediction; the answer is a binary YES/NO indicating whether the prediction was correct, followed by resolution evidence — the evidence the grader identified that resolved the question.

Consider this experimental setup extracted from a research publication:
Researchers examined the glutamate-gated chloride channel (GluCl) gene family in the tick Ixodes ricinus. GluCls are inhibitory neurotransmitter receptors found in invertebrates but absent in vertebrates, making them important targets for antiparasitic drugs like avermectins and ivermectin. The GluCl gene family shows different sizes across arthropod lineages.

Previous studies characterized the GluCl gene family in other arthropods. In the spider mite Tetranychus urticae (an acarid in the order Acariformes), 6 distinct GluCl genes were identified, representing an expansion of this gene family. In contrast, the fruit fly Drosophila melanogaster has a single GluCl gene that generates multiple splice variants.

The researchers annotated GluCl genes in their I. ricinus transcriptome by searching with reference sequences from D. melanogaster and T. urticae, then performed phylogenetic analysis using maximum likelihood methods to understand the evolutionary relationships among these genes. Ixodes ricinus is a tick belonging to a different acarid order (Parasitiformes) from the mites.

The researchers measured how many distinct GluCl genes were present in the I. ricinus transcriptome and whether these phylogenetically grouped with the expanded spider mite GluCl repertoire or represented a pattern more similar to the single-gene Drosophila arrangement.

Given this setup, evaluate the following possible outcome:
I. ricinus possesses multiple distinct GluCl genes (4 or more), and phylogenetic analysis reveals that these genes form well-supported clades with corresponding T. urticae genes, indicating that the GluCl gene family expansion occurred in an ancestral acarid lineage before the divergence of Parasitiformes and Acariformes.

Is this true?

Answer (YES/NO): NO